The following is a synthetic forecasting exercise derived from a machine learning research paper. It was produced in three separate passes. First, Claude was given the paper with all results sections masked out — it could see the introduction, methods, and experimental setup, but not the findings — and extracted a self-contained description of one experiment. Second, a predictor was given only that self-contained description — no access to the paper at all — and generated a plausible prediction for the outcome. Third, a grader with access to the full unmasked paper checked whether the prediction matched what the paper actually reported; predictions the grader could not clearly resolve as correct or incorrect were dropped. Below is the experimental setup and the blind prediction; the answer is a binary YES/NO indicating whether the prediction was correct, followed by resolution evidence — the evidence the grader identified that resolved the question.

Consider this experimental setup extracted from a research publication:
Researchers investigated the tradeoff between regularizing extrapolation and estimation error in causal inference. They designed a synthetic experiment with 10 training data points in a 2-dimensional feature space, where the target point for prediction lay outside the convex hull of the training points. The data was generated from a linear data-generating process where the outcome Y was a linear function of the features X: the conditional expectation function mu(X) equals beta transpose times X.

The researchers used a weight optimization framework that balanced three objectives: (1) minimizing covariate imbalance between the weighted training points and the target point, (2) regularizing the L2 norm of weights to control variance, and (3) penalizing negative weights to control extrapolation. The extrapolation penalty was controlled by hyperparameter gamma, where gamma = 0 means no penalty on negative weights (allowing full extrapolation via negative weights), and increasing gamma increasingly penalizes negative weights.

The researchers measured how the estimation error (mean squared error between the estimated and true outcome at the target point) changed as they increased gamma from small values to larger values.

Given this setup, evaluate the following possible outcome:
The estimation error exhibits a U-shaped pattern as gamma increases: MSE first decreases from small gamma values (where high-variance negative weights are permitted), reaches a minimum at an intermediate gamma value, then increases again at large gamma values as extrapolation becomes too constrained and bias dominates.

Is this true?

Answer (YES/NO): NO